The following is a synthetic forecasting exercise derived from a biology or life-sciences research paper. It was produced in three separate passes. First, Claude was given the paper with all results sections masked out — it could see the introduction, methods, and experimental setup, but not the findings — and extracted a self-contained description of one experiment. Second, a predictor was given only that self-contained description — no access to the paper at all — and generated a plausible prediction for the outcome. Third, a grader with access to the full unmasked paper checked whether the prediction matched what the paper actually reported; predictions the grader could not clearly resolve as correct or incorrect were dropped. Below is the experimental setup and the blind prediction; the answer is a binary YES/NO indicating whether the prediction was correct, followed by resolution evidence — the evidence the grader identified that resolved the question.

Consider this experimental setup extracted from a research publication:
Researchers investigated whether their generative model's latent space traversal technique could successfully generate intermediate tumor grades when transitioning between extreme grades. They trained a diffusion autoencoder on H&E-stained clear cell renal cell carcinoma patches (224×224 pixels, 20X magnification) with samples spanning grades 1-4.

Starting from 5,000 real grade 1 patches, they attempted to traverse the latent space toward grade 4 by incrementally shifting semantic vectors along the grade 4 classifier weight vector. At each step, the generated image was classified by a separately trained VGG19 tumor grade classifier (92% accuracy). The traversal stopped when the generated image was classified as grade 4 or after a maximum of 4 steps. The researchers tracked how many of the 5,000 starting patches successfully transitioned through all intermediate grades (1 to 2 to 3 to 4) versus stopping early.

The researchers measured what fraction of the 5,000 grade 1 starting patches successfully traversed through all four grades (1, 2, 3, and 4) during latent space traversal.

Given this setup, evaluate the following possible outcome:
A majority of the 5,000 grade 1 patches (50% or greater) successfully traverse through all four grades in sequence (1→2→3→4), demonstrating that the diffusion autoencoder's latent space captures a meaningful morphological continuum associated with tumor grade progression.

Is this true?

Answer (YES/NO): NO